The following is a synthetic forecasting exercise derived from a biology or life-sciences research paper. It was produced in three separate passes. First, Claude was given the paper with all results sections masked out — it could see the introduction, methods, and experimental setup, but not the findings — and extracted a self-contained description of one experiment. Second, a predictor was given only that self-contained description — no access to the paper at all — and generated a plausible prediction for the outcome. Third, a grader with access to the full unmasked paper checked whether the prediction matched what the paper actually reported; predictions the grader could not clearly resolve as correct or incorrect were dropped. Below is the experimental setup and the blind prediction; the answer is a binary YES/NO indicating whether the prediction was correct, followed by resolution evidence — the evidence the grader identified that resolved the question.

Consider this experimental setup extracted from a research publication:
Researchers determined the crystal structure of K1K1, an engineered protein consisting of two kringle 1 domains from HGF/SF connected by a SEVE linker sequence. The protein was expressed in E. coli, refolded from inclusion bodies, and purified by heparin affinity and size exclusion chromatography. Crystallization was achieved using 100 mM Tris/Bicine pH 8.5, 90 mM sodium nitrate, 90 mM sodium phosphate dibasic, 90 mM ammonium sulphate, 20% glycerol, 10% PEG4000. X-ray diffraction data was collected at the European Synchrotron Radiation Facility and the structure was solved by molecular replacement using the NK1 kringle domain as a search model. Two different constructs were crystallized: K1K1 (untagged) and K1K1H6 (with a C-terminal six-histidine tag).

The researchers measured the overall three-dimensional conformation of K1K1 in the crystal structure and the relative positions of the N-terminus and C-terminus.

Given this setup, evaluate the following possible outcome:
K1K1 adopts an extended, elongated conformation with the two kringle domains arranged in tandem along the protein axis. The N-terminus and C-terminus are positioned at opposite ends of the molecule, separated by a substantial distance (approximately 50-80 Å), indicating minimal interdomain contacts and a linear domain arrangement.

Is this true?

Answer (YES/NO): NO